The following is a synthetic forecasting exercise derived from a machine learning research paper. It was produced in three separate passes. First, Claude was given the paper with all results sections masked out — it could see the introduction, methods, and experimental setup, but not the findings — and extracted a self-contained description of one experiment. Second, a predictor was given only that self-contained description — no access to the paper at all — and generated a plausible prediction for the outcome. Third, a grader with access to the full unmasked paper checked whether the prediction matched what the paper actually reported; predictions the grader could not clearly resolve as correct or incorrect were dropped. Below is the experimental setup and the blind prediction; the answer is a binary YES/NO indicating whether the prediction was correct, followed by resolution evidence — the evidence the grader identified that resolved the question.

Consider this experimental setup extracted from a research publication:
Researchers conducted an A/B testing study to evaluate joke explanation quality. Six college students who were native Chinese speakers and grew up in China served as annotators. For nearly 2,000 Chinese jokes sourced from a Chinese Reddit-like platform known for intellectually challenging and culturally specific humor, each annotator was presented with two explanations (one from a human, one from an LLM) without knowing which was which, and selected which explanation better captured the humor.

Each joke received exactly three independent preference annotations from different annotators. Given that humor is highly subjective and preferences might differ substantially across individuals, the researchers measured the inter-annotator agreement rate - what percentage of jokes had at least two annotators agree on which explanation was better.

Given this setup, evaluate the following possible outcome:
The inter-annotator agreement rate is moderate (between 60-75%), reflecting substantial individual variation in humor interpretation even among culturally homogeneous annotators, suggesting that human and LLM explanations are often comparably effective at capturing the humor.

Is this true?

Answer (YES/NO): NO